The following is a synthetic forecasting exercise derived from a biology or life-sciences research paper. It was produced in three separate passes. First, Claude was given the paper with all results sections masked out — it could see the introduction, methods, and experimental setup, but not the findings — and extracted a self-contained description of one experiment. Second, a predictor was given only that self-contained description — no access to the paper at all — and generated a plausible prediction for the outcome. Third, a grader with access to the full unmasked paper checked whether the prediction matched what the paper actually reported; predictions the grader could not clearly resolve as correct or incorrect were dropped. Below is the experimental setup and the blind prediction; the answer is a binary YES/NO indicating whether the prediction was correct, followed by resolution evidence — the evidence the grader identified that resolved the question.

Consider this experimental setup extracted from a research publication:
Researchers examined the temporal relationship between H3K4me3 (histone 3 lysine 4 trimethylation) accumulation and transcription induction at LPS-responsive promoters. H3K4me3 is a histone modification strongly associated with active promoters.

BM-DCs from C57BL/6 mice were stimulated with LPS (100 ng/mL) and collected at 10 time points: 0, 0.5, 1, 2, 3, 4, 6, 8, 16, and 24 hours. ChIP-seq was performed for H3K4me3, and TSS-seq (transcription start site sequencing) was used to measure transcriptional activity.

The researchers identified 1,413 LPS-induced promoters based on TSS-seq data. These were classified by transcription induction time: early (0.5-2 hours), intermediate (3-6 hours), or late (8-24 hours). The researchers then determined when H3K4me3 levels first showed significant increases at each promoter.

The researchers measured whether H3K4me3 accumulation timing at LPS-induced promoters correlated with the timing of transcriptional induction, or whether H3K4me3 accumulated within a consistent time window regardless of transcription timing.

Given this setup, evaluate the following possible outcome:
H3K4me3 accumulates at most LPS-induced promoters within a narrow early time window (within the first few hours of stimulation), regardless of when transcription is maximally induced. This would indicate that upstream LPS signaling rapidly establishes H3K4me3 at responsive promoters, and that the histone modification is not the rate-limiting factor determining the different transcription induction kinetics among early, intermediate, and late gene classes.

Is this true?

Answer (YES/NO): NO